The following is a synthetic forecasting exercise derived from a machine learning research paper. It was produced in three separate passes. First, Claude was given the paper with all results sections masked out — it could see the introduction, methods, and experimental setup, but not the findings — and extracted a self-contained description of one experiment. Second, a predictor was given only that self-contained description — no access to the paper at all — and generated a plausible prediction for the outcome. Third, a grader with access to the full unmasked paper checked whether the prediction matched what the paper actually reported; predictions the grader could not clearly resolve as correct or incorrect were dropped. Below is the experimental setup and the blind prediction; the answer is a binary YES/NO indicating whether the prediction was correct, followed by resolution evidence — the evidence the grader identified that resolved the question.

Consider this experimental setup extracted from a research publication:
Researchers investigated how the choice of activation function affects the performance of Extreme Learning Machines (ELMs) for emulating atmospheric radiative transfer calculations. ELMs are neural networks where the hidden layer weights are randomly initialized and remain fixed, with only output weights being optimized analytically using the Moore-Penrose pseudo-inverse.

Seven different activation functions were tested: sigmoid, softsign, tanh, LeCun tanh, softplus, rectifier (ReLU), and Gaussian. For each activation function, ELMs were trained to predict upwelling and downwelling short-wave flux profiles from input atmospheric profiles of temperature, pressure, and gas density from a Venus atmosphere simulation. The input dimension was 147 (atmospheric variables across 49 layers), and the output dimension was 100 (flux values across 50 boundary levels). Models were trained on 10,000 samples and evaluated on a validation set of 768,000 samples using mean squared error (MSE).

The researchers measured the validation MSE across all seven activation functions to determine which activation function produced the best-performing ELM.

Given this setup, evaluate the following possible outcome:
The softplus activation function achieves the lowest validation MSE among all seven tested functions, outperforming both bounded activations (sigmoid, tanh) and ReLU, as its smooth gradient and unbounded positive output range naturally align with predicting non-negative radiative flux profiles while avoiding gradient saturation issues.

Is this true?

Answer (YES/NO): NO